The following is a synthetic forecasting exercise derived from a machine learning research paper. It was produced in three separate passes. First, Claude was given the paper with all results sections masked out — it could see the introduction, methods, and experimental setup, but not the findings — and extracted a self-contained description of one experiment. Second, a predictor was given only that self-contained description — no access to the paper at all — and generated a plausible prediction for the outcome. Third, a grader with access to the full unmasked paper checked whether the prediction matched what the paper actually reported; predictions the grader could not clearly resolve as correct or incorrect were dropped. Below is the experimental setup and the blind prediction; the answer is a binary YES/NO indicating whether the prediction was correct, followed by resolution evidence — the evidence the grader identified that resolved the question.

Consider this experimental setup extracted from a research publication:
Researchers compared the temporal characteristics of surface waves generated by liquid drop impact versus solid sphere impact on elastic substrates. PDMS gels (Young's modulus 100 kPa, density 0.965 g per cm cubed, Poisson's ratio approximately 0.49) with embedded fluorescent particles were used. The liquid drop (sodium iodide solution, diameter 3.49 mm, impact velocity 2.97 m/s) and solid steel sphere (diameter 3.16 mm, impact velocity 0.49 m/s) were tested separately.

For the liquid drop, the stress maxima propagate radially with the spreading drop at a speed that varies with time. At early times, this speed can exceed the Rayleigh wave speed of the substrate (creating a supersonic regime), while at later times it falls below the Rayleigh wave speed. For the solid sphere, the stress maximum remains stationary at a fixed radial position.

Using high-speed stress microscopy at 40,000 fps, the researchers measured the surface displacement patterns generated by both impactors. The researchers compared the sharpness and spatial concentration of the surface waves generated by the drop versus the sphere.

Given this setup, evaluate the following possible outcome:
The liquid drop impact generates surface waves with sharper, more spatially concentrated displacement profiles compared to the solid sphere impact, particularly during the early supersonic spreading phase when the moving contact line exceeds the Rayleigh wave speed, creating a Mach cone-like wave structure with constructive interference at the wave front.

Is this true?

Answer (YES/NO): NO